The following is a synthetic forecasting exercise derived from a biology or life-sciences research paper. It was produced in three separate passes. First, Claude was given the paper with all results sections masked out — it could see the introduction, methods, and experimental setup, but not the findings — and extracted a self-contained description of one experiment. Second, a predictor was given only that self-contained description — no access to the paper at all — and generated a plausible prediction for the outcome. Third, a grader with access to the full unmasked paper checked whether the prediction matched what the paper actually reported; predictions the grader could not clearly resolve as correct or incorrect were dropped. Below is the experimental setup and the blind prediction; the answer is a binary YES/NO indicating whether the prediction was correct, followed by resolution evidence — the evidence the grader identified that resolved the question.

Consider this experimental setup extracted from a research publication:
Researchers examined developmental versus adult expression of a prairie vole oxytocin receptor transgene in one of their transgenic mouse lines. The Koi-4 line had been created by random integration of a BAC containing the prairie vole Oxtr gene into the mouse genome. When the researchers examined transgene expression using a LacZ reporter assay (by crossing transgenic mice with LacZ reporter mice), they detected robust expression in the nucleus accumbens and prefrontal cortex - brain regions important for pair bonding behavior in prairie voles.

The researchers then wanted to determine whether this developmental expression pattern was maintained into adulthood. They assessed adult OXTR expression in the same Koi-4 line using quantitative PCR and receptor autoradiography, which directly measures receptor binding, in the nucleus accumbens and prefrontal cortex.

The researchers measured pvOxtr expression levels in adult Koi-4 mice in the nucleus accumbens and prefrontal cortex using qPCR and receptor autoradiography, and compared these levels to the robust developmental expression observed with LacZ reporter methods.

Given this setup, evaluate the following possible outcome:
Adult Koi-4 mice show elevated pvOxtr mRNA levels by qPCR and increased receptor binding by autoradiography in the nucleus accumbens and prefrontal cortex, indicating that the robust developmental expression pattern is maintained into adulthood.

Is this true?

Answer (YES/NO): NO